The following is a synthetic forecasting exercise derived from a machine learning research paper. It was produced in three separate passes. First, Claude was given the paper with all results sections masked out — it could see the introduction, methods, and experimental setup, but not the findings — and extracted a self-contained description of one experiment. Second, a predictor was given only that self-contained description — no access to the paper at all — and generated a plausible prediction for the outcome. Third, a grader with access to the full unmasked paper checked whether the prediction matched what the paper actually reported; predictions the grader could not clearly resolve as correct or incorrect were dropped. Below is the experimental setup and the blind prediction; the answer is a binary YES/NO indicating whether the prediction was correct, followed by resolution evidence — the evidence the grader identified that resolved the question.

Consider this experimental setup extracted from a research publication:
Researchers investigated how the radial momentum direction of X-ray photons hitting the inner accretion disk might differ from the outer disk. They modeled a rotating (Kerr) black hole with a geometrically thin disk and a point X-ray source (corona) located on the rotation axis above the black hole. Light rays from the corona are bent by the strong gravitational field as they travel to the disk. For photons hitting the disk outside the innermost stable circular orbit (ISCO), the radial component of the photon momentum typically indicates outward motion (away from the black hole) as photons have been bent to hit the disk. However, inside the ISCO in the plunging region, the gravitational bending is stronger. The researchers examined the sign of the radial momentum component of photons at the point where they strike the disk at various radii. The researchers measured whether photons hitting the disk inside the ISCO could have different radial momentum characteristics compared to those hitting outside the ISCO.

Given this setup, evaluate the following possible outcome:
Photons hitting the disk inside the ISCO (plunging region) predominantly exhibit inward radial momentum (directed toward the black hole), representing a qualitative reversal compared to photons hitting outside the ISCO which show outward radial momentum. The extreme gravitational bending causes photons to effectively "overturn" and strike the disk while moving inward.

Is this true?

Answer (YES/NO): NO